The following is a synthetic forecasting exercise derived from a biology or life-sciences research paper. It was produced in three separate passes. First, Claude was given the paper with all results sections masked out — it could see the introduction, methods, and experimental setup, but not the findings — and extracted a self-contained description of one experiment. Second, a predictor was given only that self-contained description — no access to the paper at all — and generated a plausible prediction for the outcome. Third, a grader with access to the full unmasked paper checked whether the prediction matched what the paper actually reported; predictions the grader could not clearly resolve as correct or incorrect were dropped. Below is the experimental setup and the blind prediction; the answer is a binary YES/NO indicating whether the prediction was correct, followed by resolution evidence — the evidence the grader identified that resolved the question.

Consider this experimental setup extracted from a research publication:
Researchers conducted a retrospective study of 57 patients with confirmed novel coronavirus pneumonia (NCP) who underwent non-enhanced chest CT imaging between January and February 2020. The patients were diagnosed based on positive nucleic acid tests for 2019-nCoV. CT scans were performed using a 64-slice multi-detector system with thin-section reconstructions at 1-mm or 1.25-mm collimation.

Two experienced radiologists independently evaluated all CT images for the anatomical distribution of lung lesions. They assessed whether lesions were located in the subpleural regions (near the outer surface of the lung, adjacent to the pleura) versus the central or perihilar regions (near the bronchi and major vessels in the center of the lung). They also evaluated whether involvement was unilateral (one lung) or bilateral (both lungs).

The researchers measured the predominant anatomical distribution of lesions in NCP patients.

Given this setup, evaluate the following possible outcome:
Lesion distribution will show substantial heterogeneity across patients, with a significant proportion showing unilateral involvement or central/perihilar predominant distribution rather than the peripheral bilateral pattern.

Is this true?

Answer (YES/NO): NO